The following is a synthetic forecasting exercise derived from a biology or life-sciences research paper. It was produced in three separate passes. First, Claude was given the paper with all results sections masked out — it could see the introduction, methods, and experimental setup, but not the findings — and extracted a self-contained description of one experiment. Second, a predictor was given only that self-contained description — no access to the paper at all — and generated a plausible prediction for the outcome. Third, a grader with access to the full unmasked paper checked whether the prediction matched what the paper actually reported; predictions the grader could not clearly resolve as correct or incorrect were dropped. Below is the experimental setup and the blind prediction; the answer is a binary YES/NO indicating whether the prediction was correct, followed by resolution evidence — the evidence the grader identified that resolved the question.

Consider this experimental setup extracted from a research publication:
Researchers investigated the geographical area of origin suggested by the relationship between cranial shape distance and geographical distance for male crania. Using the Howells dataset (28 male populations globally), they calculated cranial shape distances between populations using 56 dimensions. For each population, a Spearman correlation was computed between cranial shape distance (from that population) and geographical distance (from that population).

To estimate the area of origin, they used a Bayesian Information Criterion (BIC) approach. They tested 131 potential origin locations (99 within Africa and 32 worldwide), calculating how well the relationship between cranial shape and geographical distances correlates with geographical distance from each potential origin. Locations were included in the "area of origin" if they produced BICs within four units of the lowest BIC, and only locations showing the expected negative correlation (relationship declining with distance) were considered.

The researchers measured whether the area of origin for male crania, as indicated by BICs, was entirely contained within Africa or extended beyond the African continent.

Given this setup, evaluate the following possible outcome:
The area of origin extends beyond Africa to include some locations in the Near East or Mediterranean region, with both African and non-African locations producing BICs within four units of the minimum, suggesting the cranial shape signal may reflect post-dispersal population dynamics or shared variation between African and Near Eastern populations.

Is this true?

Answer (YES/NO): YES